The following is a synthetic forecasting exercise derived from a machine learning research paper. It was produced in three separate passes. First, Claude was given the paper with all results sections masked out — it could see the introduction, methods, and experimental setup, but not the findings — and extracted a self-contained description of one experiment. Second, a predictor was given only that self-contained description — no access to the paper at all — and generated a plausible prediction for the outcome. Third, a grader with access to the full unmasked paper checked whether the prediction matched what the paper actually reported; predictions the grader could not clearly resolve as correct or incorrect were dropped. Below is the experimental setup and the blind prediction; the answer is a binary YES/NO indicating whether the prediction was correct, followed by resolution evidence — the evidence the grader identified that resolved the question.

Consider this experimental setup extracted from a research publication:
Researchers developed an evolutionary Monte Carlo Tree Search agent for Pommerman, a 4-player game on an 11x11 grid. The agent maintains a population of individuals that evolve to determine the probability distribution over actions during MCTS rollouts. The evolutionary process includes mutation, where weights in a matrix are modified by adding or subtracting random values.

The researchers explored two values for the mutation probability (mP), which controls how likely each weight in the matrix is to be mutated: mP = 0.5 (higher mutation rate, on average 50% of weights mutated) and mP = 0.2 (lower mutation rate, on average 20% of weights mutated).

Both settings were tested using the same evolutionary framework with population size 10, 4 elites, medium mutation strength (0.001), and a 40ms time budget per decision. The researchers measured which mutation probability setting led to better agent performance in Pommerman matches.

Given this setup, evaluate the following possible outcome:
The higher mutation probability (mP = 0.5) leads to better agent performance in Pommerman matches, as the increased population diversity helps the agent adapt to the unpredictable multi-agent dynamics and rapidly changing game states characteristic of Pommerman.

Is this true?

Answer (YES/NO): NO